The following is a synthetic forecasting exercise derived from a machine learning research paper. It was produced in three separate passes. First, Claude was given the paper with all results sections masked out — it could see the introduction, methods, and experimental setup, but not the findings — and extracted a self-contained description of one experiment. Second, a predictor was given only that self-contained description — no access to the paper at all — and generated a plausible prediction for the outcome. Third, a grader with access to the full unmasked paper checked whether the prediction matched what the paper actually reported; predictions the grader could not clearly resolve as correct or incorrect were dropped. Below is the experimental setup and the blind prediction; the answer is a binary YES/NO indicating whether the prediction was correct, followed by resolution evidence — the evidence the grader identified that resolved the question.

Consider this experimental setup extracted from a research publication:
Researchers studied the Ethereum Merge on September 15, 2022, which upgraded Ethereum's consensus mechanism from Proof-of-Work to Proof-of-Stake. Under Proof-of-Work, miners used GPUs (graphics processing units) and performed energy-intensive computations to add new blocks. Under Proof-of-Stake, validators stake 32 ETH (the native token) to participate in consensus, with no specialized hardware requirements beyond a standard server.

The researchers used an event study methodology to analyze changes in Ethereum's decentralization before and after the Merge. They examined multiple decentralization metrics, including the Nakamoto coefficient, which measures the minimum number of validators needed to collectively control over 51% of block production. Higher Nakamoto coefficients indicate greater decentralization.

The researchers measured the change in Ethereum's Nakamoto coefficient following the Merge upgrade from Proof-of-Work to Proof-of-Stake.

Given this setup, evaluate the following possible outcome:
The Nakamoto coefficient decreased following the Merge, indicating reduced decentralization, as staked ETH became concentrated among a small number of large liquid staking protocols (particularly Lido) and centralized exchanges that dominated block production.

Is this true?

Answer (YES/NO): NO